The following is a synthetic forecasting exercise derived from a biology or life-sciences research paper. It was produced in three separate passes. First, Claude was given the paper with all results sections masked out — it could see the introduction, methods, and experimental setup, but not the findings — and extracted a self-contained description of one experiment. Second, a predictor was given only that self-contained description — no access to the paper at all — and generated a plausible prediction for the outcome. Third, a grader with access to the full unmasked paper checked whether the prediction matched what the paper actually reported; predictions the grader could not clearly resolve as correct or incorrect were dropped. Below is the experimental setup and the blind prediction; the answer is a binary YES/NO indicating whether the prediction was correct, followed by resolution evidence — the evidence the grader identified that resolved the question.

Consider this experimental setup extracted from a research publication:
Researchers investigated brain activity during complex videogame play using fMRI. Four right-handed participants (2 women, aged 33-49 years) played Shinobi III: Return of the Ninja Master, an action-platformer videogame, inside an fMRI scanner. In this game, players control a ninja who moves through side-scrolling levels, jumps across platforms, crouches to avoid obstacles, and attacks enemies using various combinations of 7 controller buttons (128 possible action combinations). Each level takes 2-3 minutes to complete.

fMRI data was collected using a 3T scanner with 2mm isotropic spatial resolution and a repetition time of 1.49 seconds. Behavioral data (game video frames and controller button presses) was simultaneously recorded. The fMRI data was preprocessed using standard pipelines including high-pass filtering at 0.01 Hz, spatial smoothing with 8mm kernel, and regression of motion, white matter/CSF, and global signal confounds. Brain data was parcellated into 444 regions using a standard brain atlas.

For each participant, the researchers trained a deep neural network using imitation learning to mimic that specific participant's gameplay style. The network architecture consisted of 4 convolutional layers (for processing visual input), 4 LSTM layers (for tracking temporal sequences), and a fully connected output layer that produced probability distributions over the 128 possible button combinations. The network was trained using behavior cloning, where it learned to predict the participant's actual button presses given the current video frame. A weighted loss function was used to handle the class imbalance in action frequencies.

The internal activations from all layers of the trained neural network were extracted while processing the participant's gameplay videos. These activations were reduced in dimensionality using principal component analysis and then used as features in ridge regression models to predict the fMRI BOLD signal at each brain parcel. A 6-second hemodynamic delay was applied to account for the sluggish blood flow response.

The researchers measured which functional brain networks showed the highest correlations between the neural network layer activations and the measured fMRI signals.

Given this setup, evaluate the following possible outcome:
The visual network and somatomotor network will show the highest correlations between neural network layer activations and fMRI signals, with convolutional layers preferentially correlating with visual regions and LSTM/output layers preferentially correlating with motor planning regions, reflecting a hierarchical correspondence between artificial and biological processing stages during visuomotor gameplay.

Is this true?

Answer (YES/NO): YES